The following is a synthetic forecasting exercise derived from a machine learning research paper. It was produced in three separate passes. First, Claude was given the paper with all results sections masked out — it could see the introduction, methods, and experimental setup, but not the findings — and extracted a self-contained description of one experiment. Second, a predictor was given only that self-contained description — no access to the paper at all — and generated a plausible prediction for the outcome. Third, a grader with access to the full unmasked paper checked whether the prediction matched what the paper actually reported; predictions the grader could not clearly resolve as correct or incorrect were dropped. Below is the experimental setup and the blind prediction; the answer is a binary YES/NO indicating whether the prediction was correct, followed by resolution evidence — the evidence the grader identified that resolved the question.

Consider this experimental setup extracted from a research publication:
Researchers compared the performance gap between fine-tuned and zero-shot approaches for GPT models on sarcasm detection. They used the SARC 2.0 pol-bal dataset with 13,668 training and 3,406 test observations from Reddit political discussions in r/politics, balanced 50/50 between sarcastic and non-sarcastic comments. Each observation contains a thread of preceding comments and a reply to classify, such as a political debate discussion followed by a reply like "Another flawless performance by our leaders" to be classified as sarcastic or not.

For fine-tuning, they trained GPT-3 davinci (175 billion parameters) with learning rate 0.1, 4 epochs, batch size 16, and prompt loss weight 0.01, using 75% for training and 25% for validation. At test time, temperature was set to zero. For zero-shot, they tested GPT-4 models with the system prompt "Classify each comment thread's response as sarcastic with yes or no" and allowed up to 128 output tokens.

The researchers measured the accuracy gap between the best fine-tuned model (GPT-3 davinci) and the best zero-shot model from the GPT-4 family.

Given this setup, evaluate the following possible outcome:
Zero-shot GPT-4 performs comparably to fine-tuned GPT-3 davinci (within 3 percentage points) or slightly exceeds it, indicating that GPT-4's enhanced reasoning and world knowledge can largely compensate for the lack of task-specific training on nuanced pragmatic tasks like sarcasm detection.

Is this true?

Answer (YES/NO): NO